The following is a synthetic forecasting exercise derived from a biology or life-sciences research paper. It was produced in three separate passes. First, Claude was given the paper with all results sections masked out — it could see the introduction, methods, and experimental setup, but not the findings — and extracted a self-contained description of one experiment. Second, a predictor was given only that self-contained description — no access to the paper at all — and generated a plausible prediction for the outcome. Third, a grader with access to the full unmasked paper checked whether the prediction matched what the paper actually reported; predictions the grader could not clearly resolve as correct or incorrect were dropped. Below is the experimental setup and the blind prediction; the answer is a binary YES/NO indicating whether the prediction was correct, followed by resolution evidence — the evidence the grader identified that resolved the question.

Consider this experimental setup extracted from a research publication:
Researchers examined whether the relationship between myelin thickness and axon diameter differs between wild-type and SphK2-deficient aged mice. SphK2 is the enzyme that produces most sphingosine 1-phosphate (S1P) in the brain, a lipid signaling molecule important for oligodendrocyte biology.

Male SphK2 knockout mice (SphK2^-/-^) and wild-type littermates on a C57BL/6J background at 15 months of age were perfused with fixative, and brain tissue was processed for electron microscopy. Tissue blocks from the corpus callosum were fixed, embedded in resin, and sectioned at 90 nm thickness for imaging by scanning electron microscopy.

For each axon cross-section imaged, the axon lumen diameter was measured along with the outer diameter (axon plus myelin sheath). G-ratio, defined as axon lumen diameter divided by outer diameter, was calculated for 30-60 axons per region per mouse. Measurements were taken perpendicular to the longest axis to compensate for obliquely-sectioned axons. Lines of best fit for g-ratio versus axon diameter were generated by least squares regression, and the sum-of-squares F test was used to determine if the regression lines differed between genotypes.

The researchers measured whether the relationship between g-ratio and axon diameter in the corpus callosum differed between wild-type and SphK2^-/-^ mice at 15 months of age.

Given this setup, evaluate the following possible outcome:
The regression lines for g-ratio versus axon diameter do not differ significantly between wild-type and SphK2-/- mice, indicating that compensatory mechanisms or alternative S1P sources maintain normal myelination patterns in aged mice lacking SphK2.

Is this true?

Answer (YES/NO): NO